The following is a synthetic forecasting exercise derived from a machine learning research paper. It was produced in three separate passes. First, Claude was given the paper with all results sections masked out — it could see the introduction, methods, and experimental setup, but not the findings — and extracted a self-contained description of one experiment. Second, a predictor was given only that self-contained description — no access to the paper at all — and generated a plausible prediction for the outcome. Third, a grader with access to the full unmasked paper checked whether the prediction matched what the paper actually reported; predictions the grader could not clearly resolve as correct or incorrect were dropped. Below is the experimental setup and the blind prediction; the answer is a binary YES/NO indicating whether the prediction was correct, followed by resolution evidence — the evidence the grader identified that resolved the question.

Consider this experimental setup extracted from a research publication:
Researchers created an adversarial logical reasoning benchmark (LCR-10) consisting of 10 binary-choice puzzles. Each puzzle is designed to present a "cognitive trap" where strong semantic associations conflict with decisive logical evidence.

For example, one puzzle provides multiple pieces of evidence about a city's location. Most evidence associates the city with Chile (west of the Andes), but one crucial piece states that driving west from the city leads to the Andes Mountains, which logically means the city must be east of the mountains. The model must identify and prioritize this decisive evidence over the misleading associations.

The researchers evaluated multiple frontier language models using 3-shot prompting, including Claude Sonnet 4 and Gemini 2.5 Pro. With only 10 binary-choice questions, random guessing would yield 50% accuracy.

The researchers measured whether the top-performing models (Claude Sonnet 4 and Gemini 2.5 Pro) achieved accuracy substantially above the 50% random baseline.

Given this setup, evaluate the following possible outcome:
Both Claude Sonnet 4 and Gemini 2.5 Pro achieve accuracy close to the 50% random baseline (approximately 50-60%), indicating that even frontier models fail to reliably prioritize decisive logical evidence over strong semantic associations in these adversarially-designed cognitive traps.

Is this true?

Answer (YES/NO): YES